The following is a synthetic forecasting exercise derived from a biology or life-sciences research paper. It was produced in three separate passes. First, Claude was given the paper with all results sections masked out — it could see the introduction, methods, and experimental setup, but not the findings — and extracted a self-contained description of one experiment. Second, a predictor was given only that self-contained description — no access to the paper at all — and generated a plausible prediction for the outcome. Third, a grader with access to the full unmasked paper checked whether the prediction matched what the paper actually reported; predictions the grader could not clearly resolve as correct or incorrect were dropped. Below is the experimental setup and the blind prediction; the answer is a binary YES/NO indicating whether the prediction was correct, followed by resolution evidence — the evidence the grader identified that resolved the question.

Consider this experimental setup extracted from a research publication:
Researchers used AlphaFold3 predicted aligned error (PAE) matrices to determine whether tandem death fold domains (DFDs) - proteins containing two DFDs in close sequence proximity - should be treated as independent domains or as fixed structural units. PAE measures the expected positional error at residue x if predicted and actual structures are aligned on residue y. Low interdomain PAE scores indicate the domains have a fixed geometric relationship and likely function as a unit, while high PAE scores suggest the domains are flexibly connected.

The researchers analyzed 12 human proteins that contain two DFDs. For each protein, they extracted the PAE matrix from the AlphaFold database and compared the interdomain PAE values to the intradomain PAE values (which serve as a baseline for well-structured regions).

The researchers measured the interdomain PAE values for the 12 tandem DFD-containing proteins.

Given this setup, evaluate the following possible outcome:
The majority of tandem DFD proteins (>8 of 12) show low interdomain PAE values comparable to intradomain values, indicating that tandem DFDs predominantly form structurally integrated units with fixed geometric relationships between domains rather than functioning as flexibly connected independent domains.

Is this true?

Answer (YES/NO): NO